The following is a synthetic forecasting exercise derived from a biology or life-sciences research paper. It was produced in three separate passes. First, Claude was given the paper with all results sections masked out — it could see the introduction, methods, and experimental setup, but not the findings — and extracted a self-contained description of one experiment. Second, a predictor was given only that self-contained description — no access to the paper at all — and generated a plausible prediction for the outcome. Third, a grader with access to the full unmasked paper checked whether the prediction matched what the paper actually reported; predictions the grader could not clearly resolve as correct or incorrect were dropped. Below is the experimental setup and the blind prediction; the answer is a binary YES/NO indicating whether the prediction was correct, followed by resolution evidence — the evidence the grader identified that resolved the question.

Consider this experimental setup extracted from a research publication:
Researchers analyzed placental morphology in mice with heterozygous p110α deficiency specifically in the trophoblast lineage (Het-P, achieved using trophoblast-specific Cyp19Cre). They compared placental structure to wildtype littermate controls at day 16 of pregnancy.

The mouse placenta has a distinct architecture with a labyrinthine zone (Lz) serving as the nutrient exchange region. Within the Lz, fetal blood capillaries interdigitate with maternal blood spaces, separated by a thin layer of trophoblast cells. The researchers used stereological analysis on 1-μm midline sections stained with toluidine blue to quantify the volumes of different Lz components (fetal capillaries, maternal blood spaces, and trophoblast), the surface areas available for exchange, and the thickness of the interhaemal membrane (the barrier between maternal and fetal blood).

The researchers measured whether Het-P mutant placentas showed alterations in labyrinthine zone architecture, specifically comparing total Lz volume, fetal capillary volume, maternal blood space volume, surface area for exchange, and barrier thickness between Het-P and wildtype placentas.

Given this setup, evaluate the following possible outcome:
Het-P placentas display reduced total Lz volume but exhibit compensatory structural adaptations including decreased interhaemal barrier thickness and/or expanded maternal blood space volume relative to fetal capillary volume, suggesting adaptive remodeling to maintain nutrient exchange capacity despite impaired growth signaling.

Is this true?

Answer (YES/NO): NO